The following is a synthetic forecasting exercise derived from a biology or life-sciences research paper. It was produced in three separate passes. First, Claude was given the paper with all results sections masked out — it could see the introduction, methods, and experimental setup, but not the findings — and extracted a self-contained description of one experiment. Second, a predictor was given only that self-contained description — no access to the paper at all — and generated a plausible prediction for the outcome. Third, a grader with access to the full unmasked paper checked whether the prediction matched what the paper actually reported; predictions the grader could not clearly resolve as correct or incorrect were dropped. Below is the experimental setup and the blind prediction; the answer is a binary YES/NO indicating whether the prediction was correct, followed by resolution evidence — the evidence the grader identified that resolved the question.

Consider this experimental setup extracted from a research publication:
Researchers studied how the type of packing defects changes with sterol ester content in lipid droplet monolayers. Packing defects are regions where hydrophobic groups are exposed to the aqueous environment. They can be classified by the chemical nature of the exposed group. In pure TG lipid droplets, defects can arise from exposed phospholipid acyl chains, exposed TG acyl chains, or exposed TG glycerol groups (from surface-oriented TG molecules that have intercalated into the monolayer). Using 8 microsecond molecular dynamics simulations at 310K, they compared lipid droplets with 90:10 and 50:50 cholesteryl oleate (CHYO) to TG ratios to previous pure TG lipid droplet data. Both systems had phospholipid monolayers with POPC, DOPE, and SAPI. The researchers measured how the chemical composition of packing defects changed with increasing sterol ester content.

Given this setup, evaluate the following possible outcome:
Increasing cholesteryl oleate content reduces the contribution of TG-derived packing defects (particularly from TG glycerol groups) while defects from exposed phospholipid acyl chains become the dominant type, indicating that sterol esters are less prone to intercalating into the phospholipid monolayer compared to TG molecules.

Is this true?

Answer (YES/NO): NO